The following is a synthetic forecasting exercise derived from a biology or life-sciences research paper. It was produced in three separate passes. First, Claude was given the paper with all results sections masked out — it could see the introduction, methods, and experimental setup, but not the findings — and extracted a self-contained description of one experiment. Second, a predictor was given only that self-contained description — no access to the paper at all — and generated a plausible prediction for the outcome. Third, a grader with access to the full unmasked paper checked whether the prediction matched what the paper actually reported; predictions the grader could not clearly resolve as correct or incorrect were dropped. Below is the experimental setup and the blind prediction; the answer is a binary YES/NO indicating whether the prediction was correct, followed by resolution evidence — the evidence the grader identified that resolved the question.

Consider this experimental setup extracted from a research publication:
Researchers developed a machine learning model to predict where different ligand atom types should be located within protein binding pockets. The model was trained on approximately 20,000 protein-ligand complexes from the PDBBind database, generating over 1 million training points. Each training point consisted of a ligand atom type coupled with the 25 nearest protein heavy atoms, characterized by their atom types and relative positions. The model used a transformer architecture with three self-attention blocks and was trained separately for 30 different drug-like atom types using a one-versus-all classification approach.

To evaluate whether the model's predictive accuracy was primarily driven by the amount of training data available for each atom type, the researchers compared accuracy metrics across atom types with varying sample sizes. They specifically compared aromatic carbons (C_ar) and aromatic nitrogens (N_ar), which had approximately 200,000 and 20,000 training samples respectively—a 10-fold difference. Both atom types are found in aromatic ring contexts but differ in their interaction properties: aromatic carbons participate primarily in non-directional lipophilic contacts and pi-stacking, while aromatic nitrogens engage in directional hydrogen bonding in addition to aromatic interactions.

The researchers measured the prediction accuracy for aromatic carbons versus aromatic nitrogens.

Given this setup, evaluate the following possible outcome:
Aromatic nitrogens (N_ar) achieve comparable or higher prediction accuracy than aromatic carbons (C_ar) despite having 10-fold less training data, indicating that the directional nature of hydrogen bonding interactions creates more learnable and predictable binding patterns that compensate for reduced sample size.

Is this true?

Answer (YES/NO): YES